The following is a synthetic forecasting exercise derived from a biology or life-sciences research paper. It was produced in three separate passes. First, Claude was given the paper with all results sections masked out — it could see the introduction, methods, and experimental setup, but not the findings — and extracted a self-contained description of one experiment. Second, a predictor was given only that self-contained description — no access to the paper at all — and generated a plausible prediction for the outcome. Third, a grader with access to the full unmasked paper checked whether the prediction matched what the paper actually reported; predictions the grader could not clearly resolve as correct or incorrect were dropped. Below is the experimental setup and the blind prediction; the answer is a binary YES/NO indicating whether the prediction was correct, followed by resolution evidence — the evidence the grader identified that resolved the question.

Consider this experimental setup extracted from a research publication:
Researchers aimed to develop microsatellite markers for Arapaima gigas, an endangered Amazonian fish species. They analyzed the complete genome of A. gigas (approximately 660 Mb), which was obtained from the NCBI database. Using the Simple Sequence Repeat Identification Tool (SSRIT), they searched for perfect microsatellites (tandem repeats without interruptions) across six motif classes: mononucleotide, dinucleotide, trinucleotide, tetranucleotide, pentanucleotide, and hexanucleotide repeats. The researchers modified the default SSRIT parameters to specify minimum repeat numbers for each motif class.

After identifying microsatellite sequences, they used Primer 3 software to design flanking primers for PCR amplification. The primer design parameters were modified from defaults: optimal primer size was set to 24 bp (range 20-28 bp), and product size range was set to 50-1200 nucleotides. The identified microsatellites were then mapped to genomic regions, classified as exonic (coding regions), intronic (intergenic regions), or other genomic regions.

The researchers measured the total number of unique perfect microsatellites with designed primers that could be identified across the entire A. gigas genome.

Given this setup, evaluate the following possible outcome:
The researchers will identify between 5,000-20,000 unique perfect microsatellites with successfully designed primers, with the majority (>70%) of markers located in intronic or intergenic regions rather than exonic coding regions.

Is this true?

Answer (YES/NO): NO